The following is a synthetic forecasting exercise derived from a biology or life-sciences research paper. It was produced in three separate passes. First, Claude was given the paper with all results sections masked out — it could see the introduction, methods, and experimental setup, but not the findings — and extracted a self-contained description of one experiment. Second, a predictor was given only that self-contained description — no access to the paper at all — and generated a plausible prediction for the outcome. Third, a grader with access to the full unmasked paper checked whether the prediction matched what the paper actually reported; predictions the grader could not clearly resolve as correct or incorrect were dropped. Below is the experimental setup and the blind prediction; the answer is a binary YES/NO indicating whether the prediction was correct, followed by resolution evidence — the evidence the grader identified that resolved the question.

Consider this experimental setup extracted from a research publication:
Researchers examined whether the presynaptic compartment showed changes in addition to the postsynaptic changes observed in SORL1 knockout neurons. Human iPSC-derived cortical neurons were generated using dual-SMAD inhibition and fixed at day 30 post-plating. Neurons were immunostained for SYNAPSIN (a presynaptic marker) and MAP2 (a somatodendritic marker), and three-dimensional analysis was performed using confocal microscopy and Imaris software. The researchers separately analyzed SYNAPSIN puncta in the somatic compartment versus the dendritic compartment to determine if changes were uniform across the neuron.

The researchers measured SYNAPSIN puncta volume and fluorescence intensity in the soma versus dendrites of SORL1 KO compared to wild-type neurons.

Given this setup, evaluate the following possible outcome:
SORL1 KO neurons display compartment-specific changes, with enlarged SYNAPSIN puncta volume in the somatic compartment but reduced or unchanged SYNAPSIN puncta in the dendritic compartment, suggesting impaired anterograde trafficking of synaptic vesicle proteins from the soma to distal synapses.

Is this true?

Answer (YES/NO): NO